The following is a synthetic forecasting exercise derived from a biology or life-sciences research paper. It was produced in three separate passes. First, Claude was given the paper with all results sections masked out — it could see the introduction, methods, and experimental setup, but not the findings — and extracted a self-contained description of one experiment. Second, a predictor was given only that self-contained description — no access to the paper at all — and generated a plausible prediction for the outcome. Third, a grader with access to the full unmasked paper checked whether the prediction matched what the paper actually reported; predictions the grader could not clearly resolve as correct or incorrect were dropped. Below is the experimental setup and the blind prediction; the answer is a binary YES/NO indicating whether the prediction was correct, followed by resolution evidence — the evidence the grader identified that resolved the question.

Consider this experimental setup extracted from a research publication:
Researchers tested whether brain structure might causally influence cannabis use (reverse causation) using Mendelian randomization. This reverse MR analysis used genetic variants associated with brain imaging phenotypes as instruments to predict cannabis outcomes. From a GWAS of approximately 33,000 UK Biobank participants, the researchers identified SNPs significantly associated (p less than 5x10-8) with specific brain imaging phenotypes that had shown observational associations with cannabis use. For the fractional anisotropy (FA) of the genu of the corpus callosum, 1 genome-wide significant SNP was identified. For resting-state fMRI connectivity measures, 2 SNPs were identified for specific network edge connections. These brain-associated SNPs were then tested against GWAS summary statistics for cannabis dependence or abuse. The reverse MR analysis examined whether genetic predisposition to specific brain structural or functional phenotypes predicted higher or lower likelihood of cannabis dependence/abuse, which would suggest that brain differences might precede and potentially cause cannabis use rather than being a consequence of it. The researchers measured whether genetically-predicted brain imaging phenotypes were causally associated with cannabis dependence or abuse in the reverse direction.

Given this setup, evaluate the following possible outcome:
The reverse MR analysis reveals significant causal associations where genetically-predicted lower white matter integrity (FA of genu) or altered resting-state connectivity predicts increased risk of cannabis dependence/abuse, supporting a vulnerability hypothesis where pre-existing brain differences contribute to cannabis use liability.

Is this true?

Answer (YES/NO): NO